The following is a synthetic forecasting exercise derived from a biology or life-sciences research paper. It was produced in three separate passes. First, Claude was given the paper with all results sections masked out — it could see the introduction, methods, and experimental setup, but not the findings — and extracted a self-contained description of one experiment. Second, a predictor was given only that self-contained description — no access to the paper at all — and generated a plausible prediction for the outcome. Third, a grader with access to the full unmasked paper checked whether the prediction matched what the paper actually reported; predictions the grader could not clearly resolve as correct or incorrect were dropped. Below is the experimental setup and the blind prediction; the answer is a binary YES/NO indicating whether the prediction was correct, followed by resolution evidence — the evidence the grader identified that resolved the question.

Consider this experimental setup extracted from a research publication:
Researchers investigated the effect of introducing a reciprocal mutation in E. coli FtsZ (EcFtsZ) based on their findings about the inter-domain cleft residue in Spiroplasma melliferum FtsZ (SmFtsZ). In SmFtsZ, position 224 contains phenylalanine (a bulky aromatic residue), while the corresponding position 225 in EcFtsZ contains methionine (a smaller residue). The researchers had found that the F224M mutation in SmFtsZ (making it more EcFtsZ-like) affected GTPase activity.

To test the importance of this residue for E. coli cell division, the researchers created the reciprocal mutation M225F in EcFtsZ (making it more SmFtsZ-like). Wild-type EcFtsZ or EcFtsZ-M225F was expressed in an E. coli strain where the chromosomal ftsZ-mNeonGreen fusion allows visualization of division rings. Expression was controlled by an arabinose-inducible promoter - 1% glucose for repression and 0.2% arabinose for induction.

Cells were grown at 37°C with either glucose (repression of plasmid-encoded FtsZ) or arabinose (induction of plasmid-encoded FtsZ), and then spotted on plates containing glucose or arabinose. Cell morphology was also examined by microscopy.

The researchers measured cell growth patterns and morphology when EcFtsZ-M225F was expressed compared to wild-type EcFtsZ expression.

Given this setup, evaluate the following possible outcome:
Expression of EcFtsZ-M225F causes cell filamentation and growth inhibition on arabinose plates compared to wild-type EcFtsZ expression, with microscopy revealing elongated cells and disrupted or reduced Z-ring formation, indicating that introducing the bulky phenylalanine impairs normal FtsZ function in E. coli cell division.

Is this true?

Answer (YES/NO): YES